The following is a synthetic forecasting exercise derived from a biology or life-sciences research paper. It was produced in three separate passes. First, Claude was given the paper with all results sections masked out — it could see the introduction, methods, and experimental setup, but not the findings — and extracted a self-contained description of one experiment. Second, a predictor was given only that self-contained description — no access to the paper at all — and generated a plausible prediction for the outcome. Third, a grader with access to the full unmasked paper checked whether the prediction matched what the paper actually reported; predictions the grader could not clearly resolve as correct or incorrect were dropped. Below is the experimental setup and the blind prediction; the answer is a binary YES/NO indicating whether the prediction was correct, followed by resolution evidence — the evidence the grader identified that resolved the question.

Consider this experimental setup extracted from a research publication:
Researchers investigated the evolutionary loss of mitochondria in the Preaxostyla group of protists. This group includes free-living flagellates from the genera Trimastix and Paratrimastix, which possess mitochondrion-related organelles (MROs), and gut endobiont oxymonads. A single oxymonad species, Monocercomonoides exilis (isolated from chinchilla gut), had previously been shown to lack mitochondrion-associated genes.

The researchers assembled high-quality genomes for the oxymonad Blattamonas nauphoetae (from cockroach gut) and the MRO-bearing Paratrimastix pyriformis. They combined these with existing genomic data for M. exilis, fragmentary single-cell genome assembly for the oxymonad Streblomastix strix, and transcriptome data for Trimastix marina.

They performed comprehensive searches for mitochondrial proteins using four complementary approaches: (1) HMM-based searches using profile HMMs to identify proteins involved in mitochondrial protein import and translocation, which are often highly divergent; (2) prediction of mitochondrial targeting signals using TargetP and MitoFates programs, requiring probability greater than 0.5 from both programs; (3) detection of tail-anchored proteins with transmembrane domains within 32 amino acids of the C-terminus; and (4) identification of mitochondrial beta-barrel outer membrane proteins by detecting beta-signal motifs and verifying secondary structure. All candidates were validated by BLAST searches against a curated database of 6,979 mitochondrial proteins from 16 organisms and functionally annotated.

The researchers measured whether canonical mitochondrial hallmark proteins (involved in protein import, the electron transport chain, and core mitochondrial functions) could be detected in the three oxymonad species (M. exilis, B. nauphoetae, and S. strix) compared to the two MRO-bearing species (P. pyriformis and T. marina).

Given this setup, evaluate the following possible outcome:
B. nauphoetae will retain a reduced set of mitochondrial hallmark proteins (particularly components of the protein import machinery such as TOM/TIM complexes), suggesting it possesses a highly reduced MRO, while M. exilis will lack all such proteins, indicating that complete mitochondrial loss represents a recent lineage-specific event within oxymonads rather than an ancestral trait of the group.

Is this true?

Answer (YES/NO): NO